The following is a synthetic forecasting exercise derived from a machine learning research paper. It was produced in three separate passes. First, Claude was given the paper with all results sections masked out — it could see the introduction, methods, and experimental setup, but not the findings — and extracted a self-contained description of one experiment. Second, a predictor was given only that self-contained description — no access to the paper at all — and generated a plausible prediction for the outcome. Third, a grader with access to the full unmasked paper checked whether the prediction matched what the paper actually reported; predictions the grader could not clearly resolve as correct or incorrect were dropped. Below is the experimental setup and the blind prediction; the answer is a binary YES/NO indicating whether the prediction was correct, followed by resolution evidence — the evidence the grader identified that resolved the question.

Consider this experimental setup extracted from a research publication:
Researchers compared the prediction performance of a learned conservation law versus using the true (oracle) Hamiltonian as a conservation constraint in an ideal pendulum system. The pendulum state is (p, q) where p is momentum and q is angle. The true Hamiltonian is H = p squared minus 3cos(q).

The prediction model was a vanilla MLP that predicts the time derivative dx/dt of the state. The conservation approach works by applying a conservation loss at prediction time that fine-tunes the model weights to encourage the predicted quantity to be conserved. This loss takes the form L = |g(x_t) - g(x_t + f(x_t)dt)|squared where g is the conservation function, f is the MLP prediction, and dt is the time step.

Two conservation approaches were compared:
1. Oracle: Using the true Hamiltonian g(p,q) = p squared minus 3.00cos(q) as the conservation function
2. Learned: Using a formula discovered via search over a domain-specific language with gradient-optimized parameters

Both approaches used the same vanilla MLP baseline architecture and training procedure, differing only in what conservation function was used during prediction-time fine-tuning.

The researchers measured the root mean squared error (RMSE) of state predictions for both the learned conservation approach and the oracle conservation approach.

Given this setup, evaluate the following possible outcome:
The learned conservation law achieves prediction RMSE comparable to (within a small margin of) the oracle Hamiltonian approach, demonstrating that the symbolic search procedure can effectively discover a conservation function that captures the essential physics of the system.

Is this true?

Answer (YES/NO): YES